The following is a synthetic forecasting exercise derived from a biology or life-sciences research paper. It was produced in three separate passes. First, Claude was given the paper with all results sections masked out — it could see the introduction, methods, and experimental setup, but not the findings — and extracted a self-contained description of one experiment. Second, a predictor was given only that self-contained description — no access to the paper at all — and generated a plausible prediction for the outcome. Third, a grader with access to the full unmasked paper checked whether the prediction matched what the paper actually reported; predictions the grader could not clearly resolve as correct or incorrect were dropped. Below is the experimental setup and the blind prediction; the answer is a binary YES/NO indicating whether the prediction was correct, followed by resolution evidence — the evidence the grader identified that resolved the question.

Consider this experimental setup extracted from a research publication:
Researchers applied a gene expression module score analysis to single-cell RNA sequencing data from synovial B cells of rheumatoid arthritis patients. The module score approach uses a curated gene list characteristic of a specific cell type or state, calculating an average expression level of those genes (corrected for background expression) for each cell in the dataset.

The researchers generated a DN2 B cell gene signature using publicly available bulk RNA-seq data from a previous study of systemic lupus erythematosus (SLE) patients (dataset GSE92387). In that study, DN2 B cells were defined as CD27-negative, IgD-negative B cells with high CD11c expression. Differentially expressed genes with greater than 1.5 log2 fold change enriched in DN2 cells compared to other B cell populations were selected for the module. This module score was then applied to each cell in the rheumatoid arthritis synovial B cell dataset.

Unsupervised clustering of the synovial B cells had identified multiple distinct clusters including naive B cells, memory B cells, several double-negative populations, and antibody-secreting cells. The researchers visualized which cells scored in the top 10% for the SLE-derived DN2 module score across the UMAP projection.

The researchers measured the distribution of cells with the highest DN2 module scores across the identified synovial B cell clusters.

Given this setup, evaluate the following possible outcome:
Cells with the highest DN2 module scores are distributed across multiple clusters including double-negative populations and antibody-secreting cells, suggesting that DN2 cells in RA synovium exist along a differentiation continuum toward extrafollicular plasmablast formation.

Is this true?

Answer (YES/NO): YES